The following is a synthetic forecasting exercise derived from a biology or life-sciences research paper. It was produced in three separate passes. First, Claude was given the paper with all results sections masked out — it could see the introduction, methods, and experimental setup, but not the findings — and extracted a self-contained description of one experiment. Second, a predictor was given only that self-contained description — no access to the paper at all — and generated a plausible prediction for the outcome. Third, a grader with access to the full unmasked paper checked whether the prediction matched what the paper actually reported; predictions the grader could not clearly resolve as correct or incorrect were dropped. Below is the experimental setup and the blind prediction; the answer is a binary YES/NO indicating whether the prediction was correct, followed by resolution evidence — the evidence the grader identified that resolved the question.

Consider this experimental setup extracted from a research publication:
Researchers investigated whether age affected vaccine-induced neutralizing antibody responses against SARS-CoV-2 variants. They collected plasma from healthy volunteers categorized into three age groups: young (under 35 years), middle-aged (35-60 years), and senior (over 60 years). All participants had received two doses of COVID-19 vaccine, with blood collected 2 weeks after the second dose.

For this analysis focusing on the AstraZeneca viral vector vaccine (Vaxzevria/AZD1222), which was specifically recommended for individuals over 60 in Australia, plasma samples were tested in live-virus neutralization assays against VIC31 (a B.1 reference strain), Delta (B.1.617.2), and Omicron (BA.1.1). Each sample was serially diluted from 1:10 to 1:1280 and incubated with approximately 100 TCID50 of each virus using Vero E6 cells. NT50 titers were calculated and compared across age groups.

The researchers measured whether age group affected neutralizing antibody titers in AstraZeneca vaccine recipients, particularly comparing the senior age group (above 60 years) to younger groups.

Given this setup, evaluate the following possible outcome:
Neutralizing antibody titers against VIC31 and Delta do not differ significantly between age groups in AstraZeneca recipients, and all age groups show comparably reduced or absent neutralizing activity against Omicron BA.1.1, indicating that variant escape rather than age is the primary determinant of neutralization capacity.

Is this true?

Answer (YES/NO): YES